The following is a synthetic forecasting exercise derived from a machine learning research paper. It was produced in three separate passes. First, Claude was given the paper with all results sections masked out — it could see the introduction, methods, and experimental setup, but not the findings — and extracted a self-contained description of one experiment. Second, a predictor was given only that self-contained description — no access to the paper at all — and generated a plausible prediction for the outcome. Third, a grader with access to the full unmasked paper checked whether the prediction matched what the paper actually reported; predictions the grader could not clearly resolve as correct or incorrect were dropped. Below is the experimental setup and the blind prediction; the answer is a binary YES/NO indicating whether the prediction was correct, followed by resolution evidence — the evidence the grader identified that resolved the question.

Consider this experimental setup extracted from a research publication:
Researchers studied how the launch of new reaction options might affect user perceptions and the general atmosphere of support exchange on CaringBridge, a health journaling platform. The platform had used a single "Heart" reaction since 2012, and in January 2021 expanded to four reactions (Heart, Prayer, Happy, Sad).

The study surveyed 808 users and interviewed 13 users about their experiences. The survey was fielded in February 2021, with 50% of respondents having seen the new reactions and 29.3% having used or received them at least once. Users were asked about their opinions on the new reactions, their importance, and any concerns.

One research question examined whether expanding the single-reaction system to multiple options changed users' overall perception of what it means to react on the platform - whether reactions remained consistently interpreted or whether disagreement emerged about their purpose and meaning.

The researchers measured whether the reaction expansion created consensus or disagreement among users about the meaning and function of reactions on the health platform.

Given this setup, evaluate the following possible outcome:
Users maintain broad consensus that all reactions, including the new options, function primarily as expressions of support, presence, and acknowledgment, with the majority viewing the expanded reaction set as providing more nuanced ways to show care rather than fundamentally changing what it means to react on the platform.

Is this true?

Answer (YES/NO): NO